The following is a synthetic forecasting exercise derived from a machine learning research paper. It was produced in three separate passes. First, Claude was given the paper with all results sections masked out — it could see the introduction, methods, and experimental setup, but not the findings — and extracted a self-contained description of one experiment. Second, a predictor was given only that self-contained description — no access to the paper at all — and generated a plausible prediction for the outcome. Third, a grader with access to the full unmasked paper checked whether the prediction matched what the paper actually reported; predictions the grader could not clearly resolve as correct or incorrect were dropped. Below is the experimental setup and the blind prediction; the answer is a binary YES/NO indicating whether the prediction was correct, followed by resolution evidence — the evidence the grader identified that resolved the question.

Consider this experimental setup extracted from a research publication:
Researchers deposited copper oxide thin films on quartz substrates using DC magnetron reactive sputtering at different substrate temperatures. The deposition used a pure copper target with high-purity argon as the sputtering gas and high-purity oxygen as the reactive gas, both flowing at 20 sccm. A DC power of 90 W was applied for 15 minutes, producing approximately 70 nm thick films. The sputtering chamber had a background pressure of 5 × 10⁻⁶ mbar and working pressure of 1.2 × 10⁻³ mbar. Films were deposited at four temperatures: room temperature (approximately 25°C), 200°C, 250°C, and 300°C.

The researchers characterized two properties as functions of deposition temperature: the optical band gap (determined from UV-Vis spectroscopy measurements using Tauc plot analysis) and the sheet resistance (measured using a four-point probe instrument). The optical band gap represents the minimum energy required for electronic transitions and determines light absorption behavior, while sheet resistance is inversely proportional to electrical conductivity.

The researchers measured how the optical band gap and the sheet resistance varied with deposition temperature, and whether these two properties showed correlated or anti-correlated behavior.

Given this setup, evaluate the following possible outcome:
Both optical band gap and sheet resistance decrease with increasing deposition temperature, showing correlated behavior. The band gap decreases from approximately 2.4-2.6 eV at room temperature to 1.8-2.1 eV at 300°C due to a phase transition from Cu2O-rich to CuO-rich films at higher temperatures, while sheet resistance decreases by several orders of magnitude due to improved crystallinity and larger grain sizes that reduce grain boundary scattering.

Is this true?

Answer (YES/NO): NO